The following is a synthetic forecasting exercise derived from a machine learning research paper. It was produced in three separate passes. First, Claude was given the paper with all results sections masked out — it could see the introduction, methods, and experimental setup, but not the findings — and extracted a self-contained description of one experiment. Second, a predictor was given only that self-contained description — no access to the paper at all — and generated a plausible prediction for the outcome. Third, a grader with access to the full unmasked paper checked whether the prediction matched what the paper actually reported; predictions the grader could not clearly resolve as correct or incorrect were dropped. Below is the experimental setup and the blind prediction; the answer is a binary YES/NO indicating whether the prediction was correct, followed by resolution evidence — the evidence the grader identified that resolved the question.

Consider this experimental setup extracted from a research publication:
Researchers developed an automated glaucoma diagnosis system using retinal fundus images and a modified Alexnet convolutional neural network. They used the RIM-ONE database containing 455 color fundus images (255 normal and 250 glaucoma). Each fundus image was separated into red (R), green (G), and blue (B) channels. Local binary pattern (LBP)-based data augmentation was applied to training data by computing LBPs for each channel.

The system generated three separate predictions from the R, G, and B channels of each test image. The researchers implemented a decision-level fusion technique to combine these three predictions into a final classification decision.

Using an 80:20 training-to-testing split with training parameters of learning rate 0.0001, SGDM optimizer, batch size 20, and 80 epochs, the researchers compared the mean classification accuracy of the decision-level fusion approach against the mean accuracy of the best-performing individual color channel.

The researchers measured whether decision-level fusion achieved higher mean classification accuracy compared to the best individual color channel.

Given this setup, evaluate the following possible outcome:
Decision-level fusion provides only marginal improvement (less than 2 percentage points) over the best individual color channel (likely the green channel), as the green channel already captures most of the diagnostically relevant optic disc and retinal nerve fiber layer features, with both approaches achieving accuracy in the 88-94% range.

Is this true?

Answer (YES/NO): NO